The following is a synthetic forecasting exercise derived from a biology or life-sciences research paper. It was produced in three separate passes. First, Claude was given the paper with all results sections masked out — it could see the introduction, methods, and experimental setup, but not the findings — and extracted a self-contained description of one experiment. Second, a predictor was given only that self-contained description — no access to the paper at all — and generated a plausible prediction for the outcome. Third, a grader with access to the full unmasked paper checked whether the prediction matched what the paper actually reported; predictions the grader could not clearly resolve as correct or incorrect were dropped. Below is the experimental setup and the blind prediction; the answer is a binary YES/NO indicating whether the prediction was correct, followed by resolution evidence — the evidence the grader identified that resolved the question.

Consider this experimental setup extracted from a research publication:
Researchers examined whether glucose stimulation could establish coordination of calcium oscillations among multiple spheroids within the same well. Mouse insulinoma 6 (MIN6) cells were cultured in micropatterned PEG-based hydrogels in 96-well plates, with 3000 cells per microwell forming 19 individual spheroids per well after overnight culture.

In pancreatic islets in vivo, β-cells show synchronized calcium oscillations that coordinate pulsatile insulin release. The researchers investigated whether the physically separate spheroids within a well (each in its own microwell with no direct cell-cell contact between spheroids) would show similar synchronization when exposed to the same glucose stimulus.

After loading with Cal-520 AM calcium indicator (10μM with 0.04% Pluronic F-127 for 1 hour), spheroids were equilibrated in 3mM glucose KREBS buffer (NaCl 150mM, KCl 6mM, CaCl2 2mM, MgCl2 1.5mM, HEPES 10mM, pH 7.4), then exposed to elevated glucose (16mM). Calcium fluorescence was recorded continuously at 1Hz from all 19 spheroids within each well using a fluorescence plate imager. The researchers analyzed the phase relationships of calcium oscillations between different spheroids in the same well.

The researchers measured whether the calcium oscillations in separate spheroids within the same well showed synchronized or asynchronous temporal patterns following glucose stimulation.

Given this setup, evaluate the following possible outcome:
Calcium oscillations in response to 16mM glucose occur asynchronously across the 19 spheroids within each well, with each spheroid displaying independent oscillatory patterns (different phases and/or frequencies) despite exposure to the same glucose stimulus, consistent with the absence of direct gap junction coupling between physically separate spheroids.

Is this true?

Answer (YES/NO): YES